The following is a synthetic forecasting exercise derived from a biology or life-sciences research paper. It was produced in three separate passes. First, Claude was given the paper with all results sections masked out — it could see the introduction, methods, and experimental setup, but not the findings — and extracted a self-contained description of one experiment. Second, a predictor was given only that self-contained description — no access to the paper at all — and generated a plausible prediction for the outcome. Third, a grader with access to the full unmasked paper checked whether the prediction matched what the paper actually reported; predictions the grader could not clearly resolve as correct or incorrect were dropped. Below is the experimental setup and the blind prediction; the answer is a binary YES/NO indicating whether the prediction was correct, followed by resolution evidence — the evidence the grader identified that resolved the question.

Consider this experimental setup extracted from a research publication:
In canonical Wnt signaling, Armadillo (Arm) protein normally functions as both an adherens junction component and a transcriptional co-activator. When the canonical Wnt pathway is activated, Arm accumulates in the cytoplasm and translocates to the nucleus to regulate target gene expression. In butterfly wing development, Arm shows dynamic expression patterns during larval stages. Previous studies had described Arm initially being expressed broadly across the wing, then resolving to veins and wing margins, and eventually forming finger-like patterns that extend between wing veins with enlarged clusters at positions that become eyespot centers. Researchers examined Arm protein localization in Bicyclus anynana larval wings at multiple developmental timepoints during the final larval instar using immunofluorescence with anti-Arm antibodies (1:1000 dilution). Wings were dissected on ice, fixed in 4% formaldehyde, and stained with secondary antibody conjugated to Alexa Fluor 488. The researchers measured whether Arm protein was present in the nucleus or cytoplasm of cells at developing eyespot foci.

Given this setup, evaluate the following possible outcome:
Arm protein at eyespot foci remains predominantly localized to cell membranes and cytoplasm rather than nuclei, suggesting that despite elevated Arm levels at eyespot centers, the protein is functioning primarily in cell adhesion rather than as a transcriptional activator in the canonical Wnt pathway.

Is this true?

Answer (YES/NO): NO